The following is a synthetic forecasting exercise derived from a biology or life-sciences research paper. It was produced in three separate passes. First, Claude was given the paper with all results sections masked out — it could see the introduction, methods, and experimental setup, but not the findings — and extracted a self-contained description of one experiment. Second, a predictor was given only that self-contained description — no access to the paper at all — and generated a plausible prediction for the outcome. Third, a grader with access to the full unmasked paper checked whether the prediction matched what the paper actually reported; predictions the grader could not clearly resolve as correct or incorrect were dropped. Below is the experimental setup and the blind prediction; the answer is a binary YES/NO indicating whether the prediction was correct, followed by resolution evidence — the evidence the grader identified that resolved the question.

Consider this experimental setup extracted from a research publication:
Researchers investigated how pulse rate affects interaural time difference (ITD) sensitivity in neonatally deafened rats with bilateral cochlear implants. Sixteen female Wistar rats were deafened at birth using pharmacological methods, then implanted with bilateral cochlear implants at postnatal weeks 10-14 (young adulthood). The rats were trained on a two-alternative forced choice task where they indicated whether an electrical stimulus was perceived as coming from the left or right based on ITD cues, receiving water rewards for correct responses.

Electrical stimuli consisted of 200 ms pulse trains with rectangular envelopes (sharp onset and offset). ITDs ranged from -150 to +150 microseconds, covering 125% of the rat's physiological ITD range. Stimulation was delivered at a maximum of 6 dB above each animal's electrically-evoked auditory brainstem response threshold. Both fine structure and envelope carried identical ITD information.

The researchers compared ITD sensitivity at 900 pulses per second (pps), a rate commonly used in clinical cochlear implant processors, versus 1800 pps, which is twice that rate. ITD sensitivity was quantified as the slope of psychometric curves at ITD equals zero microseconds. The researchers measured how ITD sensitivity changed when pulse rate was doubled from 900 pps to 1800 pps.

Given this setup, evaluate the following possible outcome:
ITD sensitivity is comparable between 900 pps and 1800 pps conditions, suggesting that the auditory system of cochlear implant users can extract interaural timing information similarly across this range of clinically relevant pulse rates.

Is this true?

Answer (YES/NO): NO